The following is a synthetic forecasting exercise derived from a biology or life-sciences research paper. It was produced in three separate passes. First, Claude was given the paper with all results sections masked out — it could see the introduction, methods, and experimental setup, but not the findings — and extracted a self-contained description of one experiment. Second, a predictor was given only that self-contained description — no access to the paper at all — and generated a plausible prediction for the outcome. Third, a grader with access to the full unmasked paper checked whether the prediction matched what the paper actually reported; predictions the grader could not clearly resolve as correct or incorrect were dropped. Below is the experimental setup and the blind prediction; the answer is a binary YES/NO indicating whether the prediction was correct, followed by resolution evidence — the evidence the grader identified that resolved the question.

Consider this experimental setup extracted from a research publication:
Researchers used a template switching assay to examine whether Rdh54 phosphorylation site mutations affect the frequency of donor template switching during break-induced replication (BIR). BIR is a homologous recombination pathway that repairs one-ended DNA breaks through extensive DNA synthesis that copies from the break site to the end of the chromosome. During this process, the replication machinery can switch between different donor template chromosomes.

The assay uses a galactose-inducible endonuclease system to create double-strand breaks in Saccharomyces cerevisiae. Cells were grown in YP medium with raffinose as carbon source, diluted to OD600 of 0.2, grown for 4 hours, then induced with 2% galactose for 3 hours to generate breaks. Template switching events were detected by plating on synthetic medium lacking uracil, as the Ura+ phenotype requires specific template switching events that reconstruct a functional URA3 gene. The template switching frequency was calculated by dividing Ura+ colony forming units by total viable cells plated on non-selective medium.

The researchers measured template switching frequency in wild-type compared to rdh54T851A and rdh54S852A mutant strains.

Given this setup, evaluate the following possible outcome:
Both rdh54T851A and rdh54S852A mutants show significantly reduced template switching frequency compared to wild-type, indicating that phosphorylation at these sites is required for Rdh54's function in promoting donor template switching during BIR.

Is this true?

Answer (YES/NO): NO